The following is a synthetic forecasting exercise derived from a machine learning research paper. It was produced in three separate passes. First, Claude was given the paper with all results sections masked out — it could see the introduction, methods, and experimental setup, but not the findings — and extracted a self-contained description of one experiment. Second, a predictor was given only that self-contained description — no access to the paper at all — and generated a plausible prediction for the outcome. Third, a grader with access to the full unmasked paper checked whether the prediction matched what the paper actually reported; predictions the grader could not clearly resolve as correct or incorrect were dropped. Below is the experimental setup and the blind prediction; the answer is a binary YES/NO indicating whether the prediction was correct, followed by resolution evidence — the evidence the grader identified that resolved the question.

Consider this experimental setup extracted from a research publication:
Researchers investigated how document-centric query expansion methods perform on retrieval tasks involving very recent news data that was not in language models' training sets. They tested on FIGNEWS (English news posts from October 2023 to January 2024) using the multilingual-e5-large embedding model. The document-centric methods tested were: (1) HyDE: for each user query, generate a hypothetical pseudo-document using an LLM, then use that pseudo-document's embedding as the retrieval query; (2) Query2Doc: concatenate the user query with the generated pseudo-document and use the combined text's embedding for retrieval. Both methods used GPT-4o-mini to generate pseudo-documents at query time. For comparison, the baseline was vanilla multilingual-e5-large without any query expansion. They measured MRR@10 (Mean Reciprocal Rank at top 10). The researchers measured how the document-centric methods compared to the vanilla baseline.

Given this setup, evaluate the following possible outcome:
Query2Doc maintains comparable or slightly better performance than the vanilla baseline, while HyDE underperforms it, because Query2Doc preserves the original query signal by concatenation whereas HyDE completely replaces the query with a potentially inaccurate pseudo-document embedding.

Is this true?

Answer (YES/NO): NO